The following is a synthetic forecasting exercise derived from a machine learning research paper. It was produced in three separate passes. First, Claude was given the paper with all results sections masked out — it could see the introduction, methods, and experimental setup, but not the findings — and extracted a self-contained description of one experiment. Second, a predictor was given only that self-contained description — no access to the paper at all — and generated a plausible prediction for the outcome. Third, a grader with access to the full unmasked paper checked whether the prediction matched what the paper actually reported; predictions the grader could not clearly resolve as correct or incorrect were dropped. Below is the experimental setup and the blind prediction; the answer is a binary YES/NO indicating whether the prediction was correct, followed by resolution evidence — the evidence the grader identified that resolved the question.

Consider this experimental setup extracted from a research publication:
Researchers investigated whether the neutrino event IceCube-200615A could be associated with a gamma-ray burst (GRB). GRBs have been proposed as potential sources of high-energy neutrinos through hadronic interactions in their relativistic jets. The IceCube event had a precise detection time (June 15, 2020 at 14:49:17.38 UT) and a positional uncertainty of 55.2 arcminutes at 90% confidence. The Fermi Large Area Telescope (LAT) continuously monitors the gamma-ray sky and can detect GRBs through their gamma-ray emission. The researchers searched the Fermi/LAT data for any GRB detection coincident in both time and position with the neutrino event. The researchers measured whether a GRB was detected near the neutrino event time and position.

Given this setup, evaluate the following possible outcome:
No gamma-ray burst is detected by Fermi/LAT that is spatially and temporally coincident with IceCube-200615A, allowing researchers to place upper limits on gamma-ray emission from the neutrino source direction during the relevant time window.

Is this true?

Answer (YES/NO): YES